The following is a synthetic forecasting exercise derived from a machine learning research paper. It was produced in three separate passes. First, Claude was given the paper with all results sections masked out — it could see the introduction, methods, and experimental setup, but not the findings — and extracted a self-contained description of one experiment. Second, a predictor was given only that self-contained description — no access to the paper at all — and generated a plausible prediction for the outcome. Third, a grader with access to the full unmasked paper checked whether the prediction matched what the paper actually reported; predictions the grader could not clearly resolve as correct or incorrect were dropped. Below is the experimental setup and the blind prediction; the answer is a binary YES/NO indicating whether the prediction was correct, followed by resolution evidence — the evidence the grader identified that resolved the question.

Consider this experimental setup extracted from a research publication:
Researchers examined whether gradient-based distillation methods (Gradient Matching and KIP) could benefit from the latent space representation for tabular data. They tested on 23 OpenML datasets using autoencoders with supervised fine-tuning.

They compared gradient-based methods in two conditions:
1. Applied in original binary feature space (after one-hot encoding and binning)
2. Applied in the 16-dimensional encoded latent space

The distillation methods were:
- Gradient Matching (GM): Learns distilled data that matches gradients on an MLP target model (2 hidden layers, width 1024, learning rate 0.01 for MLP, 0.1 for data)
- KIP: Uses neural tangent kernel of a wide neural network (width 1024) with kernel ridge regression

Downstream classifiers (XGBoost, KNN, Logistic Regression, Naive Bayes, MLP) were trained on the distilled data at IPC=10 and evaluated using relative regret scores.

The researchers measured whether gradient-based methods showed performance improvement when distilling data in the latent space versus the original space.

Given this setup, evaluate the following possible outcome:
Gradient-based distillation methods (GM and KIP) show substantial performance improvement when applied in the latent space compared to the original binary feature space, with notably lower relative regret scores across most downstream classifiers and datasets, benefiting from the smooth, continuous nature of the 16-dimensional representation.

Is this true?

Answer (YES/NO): NO